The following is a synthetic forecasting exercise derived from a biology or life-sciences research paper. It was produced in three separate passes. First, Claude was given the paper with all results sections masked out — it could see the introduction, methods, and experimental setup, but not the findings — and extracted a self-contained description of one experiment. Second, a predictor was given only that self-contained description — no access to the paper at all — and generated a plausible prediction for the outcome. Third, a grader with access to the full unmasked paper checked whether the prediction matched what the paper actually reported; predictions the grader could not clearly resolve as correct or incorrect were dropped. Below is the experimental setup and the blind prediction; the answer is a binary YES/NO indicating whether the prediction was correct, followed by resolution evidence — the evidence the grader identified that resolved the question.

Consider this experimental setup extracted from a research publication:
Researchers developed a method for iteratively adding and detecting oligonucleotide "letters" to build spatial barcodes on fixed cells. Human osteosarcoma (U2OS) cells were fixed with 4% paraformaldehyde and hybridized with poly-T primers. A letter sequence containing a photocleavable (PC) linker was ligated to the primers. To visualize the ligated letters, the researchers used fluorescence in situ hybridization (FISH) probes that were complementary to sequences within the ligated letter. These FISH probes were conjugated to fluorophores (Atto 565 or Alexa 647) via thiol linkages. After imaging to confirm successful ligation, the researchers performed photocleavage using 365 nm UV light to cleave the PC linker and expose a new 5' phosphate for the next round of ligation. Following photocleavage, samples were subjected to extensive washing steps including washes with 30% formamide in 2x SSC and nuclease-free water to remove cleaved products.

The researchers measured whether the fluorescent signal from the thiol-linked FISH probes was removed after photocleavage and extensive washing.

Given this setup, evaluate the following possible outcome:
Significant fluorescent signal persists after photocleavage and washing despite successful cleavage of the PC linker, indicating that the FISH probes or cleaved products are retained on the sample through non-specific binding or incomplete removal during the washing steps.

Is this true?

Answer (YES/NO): YES